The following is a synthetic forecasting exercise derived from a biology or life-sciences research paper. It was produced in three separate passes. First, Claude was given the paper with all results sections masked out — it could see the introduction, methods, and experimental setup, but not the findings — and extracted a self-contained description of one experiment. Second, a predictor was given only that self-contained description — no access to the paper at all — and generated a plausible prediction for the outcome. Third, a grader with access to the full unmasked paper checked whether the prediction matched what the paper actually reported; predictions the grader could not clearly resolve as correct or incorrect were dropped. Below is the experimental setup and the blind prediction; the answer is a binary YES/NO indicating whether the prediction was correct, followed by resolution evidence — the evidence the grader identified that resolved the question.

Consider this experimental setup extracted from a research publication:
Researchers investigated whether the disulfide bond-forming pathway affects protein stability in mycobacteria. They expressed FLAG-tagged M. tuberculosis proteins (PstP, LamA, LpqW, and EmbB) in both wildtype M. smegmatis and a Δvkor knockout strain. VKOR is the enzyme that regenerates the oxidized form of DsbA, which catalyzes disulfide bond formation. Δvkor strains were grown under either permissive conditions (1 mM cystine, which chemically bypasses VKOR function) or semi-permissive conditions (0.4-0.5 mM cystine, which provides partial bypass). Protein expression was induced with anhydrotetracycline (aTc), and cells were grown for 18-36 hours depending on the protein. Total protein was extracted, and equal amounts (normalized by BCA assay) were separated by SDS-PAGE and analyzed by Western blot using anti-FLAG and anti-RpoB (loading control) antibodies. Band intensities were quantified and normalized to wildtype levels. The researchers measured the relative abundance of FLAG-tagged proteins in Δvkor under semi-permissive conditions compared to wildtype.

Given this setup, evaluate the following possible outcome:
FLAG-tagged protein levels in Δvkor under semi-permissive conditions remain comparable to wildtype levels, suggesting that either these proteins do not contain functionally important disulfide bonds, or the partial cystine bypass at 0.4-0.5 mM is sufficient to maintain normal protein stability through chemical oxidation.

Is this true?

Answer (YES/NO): NO